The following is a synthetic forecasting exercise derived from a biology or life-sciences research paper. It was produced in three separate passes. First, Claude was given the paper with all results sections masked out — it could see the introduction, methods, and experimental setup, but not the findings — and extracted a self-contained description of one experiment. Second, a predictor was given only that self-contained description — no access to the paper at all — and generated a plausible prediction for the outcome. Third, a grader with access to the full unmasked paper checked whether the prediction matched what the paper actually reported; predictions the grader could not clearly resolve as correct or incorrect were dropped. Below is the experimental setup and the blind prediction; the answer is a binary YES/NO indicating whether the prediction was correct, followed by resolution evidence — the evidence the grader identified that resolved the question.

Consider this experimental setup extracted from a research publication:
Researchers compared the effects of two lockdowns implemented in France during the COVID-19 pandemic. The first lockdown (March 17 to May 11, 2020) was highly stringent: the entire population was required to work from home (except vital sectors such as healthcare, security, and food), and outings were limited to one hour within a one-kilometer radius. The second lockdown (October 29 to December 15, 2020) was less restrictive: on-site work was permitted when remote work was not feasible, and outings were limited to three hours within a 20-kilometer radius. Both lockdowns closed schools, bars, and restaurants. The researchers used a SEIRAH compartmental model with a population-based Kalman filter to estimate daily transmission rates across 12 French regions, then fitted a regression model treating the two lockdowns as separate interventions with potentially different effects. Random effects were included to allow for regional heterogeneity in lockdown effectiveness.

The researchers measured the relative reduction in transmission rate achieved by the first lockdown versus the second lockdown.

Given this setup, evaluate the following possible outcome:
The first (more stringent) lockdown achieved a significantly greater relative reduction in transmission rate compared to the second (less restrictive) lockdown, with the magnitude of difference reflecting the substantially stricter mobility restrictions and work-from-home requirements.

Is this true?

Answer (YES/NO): YES